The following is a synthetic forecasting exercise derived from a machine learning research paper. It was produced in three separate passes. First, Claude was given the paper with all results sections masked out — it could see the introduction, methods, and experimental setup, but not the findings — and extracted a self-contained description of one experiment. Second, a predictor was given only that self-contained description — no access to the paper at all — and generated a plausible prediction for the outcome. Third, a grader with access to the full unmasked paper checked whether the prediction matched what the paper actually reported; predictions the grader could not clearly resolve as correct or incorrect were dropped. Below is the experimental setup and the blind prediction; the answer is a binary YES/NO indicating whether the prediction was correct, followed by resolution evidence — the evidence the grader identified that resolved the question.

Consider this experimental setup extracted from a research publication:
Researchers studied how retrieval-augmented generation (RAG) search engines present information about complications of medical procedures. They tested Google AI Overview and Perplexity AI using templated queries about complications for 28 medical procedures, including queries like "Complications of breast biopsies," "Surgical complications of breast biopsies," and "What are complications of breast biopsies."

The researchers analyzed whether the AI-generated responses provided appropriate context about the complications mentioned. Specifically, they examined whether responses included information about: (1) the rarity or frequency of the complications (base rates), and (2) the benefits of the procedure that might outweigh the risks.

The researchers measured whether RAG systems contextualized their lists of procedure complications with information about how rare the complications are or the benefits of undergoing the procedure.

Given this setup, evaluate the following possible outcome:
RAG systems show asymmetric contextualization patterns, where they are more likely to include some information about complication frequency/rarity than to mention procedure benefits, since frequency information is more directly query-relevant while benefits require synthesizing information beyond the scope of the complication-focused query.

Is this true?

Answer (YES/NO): NO